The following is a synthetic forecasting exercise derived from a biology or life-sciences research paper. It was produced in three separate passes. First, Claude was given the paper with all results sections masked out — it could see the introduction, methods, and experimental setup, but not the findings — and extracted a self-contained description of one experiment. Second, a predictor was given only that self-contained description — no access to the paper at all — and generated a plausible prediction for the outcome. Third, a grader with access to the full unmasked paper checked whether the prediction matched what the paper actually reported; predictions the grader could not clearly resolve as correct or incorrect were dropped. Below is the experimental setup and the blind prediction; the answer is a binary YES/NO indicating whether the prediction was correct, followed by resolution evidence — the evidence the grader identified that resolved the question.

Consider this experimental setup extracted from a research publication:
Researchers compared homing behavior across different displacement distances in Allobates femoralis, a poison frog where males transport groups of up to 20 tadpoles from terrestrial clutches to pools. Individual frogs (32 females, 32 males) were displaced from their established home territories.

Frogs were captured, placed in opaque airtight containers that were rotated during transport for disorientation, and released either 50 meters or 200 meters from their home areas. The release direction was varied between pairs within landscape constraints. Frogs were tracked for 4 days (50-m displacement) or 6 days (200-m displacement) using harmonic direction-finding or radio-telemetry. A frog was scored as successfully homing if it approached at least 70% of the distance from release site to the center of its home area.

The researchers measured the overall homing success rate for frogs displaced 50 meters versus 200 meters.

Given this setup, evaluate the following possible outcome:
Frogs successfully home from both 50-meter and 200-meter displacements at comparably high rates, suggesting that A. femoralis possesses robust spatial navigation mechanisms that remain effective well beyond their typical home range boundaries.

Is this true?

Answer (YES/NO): NO